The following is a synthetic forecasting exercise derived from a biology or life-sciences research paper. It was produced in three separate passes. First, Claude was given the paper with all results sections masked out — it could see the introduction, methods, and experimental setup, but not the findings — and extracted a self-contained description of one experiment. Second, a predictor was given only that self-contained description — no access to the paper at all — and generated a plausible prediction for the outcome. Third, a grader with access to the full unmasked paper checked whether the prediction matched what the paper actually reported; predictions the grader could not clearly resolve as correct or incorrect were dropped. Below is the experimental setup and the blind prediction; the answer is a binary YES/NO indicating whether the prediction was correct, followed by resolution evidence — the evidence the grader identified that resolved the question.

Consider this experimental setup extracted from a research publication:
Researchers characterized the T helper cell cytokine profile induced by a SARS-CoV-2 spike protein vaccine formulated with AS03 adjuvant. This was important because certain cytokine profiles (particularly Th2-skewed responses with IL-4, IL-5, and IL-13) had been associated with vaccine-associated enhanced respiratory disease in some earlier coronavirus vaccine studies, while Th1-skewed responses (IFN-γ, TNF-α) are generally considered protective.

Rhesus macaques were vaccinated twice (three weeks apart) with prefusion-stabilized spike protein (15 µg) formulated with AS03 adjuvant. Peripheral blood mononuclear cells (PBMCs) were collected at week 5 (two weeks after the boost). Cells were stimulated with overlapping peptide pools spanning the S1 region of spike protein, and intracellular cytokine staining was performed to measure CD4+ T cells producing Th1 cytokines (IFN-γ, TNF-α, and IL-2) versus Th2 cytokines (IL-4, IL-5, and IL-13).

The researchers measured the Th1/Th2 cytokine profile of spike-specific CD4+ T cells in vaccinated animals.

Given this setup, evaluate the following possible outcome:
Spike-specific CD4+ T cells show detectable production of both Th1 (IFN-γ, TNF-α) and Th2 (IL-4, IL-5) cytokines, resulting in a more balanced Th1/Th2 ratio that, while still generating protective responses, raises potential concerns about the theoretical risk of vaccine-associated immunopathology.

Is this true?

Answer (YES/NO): NO